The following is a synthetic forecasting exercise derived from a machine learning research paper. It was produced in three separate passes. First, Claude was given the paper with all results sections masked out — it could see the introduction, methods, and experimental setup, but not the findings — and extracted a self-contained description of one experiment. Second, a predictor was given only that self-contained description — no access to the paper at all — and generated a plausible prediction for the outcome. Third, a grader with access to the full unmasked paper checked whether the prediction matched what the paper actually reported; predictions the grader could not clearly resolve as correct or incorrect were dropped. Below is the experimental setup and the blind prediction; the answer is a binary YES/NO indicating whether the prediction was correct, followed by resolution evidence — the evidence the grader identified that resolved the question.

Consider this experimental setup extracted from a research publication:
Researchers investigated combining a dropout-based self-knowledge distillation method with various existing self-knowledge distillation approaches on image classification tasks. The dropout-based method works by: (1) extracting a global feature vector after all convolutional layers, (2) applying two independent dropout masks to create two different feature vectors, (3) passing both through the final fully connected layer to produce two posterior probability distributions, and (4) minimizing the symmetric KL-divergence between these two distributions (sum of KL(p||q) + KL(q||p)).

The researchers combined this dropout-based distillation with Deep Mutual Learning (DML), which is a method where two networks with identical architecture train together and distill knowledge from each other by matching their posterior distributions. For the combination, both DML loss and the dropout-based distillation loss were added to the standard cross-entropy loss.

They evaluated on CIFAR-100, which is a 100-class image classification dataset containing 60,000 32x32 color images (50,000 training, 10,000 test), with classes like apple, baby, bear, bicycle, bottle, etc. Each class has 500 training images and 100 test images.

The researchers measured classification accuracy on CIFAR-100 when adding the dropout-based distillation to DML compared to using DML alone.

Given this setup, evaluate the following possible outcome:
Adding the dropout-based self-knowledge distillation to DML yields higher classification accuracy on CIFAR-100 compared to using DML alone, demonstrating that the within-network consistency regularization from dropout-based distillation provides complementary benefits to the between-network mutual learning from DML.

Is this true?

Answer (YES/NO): NO